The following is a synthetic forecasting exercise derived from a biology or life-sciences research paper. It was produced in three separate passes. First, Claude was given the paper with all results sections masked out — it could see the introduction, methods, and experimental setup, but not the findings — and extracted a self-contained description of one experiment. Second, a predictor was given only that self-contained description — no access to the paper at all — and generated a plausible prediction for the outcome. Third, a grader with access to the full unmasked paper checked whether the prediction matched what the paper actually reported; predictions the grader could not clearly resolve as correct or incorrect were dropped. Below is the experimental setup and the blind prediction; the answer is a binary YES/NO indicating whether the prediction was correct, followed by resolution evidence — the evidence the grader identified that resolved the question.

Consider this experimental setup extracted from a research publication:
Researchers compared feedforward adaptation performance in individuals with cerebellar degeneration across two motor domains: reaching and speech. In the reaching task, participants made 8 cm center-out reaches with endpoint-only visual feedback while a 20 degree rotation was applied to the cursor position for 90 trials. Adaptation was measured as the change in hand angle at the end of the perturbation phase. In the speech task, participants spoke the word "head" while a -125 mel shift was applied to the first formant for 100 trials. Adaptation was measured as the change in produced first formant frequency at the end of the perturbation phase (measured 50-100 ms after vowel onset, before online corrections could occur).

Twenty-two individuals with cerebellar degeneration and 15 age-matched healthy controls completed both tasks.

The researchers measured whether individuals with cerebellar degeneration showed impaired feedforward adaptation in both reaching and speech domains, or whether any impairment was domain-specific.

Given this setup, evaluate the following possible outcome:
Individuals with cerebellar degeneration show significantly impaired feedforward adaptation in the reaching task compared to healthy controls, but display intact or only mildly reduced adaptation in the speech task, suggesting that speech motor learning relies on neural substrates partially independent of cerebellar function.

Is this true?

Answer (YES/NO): NO